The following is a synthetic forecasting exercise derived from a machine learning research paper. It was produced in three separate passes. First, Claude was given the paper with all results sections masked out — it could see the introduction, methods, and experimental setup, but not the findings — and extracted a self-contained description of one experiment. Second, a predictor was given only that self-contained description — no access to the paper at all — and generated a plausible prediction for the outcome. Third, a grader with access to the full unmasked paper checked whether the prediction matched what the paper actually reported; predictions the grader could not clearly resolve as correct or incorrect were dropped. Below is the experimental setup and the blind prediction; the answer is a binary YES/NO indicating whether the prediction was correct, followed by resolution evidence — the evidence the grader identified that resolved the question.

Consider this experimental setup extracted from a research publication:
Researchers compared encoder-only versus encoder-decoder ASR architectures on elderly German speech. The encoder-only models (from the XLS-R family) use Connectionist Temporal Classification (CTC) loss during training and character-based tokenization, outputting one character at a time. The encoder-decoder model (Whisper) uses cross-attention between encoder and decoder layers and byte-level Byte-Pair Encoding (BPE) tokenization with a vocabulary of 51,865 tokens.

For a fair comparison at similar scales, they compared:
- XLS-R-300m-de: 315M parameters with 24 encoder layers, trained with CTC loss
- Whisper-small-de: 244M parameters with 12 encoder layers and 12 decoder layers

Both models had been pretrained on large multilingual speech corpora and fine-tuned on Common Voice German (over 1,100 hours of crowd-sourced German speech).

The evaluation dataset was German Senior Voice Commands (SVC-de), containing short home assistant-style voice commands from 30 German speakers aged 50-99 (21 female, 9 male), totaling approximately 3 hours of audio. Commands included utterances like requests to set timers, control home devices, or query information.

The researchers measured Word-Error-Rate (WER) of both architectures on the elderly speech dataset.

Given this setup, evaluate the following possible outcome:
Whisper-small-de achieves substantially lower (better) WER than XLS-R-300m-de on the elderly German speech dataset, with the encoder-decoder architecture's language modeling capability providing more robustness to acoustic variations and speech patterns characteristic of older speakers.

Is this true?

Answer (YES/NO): YES